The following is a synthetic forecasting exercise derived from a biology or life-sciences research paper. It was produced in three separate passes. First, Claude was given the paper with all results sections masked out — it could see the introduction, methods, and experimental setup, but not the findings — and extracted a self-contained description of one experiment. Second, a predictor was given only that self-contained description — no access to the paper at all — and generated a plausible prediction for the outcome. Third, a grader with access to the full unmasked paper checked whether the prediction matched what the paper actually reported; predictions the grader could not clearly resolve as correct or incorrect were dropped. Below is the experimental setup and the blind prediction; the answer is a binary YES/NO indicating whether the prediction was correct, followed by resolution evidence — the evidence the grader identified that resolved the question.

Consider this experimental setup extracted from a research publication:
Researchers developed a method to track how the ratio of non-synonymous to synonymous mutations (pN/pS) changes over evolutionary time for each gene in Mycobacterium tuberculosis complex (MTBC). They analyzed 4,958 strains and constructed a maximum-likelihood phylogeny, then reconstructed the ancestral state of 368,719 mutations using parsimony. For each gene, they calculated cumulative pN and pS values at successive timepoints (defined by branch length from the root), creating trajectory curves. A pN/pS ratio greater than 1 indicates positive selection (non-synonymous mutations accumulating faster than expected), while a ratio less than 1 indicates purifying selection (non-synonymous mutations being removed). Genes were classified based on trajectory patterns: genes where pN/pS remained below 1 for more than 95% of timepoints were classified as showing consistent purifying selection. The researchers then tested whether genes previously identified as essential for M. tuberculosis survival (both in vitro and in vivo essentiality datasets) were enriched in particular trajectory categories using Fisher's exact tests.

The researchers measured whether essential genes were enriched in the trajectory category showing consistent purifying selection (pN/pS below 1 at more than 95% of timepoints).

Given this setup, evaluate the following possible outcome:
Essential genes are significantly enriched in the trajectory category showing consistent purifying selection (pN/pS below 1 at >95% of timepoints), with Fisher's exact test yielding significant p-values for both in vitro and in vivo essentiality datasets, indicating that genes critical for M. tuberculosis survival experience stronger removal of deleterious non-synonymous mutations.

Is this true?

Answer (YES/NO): YES